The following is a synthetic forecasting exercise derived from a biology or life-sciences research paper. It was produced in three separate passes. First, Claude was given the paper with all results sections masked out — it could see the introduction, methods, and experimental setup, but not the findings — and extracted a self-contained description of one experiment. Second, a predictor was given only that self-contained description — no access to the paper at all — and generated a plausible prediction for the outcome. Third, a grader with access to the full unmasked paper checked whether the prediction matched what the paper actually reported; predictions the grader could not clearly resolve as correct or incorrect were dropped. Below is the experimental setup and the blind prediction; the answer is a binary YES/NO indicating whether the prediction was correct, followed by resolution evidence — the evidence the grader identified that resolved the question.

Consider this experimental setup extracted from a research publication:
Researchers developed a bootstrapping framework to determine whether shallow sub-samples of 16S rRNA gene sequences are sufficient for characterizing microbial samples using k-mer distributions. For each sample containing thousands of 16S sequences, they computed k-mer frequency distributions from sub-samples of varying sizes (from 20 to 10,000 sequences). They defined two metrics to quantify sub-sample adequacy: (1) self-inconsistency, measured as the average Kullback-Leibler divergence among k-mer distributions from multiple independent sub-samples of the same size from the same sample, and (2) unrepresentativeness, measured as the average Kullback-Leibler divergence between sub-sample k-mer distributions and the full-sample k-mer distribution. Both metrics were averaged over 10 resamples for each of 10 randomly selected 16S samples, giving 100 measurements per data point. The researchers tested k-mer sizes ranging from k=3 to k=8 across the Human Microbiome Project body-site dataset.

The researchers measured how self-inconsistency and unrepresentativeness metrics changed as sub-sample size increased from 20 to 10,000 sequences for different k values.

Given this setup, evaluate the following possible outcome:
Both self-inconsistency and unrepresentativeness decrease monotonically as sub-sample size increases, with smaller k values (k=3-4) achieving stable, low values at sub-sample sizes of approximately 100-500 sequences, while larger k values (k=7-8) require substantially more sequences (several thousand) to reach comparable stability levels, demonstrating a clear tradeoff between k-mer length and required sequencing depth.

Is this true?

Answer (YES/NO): NO